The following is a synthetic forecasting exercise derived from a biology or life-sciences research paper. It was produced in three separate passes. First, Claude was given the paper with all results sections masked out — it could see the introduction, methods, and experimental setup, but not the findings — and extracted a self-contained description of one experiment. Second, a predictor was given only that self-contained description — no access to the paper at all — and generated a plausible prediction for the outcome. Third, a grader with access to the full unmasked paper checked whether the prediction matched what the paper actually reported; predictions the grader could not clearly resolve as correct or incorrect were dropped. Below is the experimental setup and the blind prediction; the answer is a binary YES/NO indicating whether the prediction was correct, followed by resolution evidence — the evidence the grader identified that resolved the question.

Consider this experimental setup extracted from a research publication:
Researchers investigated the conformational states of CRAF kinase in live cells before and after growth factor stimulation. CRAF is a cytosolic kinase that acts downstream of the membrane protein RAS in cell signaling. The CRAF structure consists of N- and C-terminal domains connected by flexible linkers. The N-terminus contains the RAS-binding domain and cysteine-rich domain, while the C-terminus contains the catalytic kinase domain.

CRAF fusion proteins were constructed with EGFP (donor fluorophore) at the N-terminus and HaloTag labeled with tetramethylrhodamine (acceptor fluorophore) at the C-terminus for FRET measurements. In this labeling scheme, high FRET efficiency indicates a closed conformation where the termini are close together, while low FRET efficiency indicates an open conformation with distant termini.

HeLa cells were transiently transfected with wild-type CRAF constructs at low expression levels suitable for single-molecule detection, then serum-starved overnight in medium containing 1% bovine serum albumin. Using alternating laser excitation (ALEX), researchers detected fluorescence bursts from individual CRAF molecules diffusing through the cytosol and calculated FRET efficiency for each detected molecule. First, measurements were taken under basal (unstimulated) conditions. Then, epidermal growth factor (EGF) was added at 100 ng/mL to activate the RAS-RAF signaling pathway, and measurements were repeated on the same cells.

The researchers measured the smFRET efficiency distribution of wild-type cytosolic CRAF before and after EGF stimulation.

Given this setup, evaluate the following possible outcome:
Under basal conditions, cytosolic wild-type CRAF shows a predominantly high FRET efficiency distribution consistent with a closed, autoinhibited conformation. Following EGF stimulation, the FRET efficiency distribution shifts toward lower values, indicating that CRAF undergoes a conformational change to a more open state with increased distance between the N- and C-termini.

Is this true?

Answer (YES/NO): NO